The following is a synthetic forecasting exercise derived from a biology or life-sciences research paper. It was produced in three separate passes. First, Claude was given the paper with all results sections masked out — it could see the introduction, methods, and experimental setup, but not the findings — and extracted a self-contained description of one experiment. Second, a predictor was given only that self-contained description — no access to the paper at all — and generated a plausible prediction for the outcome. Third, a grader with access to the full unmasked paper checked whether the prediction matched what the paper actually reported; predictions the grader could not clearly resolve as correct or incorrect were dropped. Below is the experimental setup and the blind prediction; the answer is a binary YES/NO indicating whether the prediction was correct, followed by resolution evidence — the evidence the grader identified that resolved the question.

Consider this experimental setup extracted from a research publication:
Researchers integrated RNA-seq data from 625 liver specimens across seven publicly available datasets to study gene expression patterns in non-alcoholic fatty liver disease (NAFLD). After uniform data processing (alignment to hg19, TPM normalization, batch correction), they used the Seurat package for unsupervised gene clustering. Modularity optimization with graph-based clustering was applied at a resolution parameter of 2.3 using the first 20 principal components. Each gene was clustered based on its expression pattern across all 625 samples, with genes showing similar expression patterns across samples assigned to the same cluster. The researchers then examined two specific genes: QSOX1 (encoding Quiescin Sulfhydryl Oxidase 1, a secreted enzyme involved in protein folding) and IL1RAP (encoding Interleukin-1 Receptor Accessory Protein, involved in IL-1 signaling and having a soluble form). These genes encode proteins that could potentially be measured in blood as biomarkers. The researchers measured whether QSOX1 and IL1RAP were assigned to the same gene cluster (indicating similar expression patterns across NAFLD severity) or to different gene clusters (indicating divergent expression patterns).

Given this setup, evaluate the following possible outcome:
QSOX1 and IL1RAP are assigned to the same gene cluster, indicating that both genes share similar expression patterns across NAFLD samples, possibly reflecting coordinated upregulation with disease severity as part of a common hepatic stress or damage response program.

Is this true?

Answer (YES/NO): NO